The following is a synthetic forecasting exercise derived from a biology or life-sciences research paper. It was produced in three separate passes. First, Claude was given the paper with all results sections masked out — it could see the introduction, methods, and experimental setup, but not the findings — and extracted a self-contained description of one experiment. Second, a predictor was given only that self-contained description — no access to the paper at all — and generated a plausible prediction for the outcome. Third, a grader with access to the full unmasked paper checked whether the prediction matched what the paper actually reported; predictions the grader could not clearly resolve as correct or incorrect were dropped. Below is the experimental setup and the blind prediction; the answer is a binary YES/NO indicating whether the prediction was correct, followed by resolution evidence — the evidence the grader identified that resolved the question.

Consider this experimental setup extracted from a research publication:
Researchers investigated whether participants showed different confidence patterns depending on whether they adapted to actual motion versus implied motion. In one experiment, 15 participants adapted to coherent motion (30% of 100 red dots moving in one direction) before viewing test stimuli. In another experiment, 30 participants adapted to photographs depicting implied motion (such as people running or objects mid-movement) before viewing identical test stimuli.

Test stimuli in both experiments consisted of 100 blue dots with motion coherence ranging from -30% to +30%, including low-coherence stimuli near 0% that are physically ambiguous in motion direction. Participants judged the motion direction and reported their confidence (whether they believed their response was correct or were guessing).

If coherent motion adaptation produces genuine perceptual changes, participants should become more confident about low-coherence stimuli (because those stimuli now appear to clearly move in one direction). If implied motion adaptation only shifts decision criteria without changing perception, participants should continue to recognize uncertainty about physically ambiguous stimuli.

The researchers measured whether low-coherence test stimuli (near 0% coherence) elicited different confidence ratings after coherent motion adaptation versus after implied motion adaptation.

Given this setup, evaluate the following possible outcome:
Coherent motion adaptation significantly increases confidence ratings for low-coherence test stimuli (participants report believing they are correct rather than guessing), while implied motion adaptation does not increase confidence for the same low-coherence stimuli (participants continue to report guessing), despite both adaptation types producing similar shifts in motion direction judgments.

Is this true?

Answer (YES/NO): NO